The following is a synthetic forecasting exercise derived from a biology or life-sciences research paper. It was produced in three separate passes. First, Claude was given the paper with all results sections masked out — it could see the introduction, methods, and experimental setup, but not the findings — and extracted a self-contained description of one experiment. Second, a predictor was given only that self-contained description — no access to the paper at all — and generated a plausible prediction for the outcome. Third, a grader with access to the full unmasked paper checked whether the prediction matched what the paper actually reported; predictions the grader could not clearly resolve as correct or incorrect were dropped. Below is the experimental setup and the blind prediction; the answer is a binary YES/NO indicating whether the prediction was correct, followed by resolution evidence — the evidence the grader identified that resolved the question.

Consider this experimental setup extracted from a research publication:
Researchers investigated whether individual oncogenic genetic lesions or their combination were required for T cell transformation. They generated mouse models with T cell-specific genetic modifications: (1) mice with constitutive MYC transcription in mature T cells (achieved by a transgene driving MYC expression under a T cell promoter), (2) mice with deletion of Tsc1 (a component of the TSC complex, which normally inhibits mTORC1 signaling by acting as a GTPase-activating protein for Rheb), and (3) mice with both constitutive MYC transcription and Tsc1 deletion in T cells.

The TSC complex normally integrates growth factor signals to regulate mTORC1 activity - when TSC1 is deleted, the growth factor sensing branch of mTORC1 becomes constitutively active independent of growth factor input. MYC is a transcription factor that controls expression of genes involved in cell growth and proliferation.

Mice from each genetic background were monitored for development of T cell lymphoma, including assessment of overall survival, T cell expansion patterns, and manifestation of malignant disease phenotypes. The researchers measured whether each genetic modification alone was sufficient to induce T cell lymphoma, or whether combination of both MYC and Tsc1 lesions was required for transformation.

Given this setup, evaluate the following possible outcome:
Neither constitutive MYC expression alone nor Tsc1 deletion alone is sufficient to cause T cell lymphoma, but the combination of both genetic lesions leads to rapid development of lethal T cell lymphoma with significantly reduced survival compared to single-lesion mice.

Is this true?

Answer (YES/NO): YES